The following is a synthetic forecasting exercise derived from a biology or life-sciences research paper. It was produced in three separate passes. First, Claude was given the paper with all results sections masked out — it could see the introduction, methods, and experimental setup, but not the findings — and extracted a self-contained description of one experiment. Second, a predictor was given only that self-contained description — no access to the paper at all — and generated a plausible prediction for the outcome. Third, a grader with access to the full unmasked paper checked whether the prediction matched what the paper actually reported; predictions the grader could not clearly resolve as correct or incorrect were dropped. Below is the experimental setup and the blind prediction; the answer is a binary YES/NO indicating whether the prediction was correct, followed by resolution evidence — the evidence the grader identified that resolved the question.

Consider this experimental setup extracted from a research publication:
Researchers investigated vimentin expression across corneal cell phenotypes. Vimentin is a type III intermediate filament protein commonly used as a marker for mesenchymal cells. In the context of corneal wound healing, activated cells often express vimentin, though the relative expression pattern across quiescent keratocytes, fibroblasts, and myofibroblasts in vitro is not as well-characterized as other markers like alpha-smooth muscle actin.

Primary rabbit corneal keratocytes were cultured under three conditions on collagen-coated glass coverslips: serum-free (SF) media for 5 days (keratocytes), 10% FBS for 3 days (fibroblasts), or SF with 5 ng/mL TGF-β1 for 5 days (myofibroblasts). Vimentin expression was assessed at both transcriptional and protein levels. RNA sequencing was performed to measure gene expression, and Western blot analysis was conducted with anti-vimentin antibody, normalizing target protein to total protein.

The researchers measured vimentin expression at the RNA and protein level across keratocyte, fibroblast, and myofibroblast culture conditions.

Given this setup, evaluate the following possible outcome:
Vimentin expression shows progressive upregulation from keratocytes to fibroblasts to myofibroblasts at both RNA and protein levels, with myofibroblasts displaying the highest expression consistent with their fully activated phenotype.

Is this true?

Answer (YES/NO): NO